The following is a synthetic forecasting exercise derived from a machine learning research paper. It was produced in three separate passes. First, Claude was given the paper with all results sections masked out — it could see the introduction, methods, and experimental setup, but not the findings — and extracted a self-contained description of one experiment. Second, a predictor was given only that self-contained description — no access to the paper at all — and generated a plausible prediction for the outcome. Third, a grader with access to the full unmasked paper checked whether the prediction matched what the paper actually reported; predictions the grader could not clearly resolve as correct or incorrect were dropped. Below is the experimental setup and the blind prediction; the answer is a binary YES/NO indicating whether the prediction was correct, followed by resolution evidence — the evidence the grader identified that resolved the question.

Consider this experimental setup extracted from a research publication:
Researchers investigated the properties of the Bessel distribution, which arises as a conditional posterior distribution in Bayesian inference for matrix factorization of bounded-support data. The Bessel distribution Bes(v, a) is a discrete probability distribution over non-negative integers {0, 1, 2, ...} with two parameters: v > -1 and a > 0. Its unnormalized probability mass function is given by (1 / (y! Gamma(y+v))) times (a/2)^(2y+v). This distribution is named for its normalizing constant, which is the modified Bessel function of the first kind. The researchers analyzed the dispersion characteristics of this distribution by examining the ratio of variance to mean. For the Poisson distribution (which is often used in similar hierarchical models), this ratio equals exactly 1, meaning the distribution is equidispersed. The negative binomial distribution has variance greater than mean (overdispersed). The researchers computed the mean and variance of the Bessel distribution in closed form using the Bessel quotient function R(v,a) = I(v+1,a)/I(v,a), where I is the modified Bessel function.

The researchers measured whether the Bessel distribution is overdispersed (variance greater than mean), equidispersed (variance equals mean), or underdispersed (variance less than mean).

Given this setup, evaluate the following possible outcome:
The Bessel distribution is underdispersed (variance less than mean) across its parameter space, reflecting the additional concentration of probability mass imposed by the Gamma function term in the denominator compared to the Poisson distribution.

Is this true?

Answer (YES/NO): YES